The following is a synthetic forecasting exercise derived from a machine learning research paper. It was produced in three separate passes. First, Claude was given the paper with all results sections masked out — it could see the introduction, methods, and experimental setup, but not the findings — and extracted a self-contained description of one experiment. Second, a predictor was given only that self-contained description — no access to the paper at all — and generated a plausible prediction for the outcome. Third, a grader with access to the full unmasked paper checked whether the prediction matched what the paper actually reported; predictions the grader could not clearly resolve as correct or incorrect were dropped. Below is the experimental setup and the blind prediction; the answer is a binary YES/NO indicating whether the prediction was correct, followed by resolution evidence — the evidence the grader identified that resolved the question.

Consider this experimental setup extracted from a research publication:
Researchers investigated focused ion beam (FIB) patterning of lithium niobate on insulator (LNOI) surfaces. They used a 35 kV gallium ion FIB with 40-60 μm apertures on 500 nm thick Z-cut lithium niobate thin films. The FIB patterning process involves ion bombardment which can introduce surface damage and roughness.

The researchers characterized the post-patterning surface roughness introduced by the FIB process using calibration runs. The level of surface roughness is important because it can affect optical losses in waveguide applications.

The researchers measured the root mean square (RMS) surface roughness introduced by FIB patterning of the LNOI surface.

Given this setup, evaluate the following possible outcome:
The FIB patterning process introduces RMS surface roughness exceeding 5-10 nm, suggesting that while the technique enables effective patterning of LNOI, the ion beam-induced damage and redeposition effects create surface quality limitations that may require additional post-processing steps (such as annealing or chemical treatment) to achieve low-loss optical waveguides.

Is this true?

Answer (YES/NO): NO